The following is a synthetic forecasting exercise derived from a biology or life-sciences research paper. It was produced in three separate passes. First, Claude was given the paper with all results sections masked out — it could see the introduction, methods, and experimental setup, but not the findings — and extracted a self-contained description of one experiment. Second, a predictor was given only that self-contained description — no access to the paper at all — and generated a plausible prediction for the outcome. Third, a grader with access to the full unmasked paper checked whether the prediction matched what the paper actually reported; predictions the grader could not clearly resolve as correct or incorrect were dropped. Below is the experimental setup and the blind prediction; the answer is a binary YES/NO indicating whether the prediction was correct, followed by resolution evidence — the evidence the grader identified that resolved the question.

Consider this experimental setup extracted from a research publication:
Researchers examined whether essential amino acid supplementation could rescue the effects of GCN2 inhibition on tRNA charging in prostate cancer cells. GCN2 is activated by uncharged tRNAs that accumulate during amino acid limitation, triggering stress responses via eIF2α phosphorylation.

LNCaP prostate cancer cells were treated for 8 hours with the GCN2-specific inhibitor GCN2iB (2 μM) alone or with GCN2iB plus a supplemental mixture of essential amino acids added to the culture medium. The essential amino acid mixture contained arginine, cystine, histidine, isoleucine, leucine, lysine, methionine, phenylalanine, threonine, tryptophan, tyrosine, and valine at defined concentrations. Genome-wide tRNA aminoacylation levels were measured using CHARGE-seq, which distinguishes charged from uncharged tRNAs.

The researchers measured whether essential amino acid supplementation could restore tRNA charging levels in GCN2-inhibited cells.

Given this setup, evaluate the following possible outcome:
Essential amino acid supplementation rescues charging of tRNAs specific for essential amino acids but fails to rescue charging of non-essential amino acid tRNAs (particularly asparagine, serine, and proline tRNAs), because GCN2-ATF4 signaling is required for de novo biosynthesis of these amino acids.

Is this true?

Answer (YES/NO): NO